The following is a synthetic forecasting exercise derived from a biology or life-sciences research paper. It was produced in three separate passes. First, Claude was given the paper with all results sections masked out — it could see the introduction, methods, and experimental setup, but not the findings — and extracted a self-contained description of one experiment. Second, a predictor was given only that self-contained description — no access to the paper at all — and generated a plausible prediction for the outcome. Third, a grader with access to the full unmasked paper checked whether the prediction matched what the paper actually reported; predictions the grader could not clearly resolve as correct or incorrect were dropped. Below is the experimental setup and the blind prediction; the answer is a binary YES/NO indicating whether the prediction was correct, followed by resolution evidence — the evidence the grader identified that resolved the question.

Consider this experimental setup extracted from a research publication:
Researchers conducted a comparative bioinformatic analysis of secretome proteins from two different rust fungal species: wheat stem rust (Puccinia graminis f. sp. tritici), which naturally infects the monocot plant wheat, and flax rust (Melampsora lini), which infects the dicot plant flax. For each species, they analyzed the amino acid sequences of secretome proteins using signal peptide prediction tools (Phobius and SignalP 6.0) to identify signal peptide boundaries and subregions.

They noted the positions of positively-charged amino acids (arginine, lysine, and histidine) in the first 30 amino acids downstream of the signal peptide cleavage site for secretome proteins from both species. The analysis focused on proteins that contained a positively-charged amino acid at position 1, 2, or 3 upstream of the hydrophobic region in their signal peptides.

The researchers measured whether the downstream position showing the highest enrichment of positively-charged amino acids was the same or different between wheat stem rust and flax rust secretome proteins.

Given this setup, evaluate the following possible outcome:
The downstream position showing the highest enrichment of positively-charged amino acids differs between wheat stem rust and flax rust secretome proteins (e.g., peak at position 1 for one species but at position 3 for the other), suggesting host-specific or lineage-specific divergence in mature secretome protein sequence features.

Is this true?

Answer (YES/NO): YES